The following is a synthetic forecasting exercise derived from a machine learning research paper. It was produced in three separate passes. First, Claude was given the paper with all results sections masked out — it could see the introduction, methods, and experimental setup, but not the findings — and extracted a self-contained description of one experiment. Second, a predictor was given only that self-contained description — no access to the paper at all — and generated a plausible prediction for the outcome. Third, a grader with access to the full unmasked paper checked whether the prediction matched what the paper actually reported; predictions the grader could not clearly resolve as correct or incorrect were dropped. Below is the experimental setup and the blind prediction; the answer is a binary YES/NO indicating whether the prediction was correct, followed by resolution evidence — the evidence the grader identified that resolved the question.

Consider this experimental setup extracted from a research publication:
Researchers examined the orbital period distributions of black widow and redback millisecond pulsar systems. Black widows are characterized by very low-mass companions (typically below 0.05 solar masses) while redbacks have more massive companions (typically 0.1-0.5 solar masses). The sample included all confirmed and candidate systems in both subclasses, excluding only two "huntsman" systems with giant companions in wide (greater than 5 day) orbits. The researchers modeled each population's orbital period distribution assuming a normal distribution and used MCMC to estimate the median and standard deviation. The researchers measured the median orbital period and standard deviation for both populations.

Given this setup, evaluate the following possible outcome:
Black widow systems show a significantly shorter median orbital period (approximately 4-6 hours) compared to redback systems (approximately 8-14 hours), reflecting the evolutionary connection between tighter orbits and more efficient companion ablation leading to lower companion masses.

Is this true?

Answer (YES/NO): YES